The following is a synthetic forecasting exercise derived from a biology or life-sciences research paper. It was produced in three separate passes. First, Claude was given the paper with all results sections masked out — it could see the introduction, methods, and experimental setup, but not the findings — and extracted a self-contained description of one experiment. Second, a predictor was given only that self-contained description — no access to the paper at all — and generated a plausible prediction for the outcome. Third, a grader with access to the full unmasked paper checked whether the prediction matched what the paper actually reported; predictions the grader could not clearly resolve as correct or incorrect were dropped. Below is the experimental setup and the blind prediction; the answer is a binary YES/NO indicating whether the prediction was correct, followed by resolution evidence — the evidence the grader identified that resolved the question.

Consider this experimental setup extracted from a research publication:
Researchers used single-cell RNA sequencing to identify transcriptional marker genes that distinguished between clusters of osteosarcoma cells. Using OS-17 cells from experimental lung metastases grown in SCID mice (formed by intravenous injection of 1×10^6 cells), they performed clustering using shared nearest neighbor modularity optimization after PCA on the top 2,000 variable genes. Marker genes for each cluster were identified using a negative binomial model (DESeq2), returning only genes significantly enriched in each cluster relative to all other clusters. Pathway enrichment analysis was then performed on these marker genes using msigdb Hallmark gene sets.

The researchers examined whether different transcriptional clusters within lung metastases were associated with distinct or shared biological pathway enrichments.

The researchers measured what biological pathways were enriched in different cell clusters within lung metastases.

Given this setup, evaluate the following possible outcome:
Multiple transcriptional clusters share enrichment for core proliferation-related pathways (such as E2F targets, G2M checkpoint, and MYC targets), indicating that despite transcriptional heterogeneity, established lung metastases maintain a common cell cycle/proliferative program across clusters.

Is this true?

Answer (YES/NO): NO